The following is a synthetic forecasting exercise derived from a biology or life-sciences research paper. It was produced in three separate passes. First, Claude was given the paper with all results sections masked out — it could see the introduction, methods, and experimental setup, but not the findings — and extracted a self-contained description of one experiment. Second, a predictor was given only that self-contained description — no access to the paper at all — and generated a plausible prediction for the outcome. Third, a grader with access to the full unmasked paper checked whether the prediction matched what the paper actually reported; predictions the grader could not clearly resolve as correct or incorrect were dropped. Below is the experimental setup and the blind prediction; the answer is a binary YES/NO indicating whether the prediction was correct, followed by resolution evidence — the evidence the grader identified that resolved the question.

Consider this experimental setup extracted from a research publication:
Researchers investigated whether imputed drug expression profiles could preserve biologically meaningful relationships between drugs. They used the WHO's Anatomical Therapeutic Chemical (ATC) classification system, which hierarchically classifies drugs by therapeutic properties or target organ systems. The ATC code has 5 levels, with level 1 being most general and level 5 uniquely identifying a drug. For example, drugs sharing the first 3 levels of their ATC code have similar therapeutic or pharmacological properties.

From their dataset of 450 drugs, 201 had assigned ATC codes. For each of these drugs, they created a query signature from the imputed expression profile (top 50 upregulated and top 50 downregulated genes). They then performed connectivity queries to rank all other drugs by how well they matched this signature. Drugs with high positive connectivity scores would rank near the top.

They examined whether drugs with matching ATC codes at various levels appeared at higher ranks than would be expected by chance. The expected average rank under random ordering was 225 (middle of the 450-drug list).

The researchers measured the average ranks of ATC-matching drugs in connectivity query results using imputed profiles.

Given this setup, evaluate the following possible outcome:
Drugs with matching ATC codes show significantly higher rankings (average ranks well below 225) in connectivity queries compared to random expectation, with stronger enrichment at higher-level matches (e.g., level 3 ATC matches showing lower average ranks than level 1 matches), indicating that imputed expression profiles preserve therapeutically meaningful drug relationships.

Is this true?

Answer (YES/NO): YES